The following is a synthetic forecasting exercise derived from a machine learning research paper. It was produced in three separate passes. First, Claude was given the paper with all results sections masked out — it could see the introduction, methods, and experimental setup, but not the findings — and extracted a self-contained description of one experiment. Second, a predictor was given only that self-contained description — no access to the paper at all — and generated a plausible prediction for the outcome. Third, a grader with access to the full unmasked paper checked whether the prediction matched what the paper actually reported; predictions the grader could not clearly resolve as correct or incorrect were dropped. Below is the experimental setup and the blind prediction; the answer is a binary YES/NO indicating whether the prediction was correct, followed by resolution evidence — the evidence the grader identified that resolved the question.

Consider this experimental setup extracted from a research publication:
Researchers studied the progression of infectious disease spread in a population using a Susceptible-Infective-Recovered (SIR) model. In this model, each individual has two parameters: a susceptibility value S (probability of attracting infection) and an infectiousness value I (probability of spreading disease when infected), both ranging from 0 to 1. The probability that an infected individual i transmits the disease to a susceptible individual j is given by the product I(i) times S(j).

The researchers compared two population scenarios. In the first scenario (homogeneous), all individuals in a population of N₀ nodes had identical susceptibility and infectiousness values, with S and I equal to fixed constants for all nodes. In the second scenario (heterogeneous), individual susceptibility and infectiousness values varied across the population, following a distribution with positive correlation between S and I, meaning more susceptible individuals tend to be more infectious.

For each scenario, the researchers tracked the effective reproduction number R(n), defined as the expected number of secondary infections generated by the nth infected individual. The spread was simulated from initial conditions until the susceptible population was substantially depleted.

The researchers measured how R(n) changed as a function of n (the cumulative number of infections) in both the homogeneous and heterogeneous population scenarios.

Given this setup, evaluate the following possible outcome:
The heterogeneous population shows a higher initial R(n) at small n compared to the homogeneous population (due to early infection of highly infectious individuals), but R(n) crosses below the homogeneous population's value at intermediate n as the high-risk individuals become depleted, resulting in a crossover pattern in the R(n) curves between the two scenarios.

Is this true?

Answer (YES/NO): NO